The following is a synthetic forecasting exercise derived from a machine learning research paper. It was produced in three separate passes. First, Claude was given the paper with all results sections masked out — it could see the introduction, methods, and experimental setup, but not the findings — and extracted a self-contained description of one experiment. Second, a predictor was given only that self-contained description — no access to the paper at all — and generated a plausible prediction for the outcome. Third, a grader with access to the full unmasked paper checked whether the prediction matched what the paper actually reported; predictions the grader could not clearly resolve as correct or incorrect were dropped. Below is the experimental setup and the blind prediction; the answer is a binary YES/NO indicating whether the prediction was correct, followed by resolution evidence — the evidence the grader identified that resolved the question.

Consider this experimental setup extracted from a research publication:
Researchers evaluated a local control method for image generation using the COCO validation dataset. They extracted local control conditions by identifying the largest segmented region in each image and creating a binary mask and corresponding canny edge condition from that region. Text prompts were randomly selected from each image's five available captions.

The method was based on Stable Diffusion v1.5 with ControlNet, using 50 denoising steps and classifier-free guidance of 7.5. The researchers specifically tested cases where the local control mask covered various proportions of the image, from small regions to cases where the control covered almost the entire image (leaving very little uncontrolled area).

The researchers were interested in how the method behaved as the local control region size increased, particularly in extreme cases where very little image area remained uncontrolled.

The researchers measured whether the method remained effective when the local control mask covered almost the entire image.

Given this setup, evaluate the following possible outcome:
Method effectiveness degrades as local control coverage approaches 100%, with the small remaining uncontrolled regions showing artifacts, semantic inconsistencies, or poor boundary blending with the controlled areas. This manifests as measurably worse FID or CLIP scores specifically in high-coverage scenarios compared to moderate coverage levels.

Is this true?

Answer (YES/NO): NO